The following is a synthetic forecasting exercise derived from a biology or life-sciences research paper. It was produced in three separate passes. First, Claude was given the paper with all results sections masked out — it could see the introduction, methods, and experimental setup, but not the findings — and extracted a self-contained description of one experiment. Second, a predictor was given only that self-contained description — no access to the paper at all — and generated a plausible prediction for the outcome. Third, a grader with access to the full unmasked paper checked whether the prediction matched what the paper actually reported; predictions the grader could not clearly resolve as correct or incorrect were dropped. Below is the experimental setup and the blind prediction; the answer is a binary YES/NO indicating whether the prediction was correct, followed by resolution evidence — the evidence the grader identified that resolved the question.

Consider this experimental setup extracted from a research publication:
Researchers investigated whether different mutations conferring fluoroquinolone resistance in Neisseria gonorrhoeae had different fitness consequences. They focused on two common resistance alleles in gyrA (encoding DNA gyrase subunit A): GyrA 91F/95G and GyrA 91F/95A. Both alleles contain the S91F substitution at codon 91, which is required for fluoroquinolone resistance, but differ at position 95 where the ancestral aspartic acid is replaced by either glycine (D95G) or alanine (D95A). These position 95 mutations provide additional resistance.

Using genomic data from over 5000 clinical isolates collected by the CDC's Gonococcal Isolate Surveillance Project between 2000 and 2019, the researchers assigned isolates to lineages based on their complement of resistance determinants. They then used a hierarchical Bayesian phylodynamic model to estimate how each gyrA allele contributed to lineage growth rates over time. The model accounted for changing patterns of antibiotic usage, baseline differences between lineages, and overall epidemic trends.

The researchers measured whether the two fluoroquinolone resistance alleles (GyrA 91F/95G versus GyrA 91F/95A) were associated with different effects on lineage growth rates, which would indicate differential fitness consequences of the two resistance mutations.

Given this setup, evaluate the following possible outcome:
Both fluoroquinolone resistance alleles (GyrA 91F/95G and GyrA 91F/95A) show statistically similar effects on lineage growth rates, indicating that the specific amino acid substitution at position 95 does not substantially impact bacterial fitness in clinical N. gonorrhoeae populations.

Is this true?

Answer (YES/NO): NO